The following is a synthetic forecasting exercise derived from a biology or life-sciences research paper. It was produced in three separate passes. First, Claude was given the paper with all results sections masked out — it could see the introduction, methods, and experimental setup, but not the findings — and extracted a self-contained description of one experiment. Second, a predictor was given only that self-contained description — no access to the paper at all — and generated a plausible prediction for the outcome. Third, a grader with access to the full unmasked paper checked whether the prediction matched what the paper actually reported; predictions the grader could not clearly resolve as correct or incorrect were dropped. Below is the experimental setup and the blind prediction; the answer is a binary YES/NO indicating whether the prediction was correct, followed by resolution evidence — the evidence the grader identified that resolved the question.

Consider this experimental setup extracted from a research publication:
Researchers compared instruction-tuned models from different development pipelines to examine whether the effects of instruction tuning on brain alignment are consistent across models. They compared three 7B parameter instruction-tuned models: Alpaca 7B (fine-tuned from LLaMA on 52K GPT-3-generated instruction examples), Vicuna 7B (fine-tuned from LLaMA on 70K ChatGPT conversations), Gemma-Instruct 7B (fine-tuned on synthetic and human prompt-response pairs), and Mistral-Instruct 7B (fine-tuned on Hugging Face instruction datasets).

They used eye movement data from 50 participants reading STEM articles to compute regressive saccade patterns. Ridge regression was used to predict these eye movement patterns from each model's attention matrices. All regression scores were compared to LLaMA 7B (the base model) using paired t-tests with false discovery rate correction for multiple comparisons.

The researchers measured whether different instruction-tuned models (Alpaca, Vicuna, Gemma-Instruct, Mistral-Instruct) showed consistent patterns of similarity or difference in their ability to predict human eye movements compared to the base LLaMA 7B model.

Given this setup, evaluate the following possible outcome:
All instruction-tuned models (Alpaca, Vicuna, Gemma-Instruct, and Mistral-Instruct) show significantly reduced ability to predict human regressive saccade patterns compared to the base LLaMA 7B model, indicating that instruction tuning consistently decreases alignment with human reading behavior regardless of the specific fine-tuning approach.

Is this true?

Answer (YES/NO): NO